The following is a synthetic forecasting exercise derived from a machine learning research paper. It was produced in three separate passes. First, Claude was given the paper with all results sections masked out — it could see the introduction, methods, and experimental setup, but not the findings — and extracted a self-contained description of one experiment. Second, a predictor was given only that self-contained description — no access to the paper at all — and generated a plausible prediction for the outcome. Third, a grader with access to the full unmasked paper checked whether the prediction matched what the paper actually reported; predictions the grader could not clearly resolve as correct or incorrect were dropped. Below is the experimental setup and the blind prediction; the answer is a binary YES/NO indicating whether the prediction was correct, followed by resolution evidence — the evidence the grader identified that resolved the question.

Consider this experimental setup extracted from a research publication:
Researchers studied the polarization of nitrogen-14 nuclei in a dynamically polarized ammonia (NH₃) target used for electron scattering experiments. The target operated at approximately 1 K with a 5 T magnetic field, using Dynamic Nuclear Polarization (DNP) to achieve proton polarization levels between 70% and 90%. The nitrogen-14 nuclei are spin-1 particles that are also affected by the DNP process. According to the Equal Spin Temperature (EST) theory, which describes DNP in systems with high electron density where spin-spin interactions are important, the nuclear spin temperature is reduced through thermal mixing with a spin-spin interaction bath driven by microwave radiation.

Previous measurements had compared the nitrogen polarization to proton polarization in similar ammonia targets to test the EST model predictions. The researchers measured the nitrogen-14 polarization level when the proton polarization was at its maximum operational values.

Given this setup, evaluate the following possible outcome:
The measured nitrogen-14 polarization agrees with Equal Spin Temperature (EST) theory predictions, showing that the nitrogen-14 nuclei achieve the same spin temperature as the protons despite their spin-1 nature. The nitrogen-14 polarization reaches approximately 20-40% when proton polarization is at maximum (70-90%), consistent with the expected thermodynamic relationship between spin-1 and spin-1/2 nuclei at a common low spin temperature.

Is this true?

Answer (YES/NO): NO